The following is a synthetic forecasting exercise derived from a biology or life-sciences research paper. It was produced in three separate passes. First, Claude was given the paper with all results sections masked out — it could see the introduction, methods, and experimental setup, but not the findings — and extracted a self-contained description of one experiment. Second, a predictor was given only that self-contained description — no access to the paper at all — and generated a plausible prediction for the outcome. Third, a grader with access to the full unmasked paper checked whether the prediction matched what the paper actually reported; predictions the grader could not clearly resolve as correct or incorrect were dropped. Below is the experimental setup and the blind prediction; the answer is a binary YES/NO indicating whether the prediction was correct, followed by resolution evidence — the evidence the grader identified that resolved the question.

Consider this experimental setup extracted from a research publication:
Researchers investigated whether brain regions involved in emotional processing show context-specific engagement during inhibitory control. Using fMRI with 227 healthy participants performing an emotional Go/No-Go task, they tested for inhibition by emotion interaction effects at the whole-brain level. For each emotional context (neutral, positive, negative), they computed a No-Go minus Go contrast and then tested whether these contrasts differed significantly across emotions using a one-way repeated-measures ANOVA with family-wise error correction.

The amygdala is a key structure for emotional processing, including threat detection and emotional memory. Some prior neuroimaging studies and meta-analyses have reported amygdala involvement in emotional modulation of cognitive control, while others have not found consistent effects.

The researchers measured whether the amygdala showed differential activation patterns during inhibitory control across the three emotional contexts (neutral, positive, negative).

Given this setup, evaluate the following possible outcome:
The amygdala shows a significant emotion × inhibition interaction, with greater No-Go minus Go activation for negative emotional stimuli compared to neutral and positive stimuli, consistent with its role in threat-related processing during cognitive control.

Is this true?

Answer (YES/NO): NO